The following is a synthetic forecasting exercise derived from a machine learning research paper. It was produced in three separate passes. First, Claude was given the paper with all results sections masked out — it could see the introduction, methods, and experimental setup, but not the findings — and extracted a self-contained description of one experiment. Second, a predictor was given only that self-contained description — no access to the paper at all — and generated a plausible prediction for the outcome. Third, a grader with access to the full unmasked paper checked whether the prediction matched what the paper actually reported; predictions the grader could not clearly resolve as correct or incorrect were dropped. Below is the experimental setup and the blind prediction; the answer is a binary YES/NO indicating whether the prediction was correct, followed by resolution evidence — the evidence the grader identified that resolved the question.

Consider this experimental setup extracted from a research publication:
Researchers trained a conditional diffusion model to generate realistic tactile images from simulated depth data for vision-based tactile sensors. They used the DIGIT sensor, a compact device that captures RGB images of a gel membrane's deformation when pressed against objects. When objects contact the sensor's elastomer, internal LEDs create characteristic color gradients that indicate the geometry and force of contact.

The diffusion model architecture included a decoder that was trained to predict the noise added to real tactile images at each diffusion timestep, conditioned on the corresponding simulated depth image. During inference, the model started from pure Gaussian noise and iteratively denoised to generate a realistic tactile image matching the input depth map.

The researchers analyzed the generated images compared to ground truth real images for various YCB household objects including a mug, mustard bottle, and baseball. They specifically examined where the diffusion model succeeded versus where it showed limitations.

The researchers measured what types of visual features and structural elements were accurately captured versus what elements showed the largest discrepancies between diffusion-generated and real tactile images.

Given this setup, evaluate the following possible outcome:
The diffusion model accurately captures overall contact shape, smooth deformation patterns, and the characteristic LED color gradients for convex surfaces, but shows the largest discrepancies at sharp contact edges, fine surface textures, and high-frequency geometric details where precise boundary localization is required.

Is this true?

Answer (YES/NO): NO